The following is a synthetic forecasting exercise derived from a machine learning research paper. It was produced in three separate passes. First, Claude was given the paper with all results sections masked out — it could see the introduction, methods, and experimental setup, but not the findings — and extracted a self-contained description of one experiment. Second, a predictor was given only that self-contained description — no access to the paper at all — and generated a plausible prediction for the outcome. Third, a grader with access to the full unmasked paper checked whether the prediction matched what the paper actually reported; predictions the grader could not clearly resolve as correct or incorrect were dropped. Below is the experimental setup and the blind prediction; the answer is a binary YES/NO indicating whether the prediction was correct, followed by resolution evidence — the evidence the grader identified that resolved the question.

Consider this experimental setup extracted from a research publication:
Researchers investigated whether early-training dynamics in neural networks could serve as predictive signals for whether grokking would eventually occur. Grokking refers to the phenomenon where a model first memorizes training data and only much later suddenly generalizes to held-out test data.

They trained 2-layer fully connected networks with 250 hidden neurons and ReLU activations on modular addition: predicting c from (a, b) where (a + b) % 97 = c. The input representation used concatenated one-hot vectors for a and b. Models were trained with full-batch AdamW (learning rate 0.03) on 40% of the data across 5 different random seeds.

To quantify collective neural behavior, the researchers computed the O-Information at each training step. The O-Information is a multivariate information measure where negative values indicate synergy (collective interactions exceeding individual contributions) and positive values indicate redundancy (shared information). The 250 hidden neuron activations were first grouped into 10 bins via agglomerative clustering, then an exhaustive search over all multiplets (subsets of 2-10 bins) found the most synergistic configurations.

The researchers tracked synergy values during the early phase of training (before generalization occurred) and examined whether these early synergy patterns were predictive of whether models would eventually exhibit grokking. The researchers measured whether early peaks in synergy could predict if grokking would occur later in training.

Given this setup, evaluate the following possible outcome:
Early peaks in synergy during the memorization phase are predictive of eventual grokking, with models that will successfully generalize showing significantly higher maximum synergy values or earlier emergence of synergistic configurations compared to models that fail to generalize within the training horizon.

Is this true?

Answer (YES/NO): YES